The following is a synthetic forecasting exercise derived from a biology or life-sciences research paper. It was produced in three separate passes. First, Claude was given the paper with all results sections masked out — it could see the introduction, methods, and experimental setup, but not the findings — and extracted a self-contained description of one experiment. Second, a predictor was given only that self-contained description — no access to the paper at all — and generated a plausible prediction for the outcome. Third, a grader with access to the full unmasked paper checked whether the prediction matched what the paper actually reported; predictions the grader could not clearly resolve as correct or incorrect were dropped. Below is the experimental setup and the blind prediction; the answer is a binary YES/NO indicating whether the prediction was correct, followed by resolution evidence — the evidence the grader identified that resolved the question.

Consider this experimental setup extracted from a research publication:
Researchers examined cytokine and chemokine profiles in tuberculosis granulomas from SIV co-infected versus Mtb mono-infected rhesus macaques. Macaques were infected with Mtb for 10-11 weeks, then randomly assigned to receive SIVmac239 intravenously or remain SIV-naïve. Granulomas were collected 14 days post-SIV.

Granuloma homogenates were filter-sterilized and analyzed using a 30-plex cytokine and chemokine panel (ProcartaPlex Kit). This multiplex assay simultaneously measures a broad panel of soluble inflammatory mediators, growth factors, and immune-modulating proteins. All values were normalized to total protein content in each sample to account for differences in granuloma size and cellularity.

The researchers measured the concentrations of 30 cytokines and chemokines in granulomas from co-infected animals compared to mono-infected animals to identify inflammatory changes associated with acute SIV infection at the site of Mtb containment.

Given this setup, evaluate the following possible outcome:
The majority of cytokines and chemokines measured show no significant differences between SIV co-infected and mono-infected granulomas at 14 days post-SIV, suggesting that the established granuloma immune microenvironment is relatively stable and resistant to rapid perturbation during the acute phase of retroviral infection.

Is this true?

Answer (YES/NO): NO